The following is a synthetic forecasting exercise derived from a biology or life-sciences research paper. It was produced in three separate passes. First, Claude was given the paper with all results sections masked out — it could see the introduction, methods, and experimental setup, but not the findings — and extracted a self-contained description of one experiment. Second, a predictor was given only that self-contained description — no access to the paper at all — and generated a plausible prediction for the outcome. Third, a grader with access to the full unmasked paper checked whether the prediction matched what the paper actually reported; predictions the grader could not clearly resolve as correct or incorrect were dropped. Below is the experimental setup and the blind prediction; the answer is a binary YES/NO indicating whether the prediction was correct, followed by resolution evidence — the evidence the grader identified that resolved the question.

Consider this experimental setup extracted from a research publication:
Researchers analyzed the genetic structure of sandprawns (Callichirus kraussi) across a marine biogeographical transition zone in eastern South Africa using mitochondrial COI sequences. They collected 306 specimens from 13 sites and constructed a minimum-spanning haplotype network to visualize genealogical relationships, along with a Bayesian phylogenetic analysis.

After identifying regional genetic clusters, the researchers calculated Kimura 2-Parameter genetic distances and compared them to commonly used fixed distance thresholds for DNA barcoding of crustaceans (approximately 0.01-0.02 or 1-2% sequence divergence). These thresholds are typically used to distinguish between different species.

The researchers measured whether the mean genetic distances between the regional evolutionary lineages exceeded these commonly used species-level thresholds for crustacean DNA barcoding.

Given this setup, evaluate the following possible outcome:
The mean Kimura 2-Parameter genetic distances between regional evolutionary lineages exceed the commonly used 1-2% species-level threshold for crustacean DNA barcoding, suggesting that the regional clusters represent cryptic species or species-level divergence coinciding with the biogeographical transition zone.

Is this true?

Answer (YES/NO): NO